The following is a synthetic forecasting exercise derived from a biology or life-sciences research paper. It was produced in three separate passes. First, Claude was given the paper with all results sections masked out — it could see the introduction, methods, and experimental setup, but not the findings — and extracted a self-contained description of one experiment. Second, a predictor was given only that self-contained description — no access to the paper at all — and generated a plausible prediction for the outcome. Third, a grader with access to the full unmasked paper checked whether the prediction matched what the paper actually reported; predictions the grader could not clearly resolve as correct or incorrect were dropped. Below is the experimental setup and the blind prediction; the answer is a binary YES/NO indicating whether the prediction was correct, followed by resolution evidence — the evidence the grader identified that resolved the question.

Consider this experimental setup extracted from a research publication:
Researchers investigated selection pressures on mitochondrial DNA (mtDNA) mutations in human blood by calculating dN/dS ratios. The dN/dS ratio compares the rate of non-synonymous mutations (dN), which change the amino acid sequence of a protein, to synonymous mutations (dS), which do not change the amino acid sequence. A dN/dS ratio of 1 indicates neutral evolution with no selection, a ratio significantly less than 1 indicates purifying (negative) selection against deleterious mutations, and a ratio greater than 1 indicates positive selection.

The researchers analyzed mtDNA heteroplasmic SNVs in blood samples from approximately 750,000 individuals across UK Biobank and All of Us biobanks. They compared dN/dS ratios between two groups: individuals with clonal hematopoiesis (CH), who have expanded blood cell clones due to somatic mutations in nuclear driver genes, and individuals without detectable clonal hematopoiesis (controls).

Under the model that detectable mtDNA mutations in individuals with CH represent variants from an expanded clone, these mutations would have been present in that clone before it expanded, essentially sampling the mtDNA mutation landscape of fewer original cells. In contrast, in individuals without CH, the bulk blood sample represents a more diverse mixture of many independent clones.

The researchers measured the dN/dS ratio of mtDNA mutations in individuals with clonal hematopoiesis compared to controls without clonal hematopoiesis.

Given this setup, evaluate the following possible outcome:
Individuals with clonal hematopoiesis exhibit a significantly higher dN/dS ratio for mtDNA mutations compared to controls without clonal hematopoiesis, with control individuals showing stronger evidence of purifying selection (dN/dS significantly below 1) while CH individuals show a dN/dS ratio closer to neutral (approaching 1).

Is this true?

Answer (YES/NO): NO